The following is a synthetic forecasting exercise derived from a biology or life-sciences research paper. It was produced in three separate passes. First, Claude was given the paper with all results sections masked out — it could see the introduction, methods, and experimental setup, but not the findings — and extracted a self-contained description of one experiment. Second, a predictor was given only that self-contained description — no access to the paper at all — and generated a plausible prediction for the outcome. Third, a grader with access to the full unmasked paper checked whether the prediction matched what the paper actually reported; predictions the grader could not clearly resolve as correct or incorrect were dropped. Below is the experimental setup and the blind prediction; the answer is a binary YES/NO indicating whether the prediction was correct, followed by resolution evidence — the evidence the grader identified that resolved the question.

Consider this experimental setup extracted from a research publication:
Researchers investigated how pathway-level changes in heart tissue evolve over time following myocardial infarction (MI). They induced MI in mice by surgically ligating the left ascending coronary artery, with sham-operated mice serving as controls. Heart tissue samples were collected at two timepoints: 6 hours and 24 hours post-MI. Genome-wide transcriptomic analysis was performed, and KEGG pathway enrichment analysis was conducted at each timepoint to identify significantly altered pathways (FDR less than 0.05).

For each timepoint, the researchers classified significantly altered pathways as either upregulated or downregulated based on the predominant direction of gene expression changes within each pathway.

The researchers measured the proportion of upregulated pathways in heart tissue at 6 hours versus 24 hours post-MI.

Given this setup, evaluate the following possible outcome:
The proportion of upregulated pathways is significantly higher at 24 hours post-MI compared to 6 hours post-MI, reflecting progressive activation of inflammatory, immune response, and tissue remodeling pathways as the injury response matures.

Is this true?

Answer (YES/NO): YES